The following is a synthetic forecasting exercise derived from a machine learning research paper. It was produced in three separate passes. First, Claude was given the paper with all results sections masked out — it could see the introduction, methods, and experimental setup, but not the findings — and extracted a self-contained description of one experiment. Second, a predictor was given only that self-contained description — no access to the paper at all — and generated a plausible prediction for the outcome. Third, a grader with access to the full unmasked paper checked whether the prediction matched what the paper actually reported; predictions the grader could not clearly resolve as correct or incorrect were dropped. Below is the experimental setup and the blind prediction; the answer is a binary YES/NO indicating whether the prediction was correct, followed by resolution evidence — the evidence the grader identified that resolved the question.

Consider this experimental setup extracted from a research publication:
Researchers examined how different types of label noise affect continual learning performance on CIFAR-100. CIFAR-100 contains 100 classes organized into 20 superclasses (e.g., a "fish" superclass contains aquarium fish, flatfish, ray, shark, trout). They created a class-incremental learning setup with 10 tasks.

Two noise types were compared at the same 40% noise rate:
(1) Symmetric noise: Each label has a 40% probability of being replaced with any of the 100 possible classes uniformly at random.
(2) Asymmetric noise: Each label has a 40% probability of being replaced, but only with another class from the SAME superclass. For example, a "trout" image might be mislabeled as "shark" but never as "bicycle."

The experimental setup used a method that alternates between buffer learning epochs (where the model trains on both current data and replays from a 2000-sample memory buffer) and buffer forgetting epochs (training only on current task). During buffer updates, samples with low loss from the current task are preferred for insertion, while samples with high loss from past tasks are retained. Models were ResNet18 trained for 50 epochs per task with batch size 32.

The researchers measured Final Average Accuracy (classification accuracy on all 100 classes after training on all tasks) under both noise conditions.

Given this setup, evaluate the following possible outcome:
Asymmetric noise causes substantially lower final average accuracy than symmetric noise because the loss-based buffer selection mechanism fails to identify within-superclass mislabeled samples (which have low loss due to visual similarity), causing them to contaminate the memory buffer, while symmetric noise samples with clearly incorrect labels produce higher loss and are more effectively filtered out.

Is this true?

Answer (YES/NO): YES